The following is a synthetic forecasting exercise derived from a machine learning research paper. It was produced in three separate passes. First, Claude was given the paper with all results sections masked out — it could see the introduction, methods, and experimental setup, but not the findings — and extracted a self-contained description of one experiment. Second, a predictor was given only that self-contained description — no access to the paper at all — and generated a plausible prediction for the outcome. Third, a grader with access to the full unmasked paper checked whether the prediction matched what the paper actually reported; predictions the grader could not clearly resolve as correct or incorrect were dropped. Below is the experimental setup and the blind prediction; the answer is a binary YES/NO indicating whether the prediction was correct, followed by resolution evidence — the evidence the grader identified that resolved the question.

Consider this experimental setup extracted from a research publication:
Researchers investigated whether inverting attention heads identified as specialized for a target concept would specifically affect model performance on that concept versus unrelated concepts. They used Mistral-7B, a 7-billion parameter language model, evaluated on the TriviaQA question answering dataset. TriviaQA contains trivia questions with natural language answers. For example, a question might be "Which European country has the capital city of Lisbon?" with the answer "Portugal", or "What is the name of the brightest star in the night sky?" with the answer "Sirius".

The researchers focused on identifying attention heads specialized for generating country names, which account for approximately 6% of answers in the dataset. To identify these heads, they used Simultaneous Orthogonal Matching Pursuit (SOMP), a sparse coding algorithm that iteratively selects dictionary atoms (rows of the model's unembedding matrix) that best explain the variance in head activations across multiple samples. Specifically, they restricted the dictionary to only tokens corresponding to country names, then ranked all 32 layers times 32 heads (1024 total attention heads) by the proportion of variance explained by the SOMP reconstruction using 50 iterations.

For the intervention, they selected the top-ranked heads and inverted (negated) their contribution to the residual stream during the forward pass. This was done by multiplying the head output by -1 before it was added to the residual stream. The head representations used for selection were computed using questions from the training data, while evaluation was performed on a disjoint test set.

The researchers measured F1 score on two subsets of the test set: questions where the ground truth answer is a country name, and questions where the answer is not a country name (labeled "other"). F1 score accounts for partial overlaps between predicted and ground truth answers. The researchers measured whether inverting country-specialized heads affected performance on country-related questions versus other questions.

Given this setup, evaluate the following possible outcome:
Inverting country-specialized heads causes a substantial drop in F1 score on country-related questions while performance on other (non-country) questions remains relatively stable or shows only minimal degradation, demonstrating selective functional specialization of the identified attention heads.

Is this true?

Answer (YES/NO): YES